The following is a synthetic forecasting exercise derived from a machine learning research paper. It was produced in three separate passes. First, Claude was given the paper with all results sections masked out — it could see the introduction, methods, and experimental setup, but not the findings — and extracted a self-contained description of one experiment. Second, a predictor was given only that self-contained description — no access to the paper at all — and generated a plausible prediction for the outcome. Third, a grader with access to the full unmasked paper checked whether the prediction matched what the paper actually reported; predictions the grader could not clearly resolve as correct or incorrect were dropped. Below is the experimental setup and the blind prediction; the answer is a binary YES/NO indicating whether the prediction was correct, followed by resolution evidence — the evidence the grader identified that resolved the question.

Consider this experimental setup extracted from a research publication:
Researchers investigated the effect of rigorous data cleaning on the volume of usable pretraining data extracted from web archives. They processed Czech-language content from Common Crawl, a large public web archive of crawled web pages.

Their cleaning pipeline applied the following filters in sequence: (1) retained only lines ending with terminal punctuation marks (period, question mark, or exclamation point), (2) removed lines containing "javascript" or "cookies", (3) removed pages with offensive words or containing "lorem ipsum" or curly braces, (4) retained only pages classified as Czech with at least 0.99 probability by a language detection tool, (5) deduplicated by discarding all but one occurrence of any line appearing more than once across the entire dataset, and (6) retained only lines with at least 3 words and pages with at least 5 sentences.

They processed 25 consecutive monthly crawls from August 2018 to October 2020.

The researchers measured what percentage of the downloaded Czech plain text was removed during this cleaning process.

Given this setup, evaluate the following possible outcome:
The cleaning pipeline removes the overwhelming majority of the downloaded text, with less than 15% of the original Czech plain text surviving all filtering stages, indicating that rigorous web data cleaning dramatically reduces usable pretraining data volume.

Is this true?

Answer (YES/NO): YES